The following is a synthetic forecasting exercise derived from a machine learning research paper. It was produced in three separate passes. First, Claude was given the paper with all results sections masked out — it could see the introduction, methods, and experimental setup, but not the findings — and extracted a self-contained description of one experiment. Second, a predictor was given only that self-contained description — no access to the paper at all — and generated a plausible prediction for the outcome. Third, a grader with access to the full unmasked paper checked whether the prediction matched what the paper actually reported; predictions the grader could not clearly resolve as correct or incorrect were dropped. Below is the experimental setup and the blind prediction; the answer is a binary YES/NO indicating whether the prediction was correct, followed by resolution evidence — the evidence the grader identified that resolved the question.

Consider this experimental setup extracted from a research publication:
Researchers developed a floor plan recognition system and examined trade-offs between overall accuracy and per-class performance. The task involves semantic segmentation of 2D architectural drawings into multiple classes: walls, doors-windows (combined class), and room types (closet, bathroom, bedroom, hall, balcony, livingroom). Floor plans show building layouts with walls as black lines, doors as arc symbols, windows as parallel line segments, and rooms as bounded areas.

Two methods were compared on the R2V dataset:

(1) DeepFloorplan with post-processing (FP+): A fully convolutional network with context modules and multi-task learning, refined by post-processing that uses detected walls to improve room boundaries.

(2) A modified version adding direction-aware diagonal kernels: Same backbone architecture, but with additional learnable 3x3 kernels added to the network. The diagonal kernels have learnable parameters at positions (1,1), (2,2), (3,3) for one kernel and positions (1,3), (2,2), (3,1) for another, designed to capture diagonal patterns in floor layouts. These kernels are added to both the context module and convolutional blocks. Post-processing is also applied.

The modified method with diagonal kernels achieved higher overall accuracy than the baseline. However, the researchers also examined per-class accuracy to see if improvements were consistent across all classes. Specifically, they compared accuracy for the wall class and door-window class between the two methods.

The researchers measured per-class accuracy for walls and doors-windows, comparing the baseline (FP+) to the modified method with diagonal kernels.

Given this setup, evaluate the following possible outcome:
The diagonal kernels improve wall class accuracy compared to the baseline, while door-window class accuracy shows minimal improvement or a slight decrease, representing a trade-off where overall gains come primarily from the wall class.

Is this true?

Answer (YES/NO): NO